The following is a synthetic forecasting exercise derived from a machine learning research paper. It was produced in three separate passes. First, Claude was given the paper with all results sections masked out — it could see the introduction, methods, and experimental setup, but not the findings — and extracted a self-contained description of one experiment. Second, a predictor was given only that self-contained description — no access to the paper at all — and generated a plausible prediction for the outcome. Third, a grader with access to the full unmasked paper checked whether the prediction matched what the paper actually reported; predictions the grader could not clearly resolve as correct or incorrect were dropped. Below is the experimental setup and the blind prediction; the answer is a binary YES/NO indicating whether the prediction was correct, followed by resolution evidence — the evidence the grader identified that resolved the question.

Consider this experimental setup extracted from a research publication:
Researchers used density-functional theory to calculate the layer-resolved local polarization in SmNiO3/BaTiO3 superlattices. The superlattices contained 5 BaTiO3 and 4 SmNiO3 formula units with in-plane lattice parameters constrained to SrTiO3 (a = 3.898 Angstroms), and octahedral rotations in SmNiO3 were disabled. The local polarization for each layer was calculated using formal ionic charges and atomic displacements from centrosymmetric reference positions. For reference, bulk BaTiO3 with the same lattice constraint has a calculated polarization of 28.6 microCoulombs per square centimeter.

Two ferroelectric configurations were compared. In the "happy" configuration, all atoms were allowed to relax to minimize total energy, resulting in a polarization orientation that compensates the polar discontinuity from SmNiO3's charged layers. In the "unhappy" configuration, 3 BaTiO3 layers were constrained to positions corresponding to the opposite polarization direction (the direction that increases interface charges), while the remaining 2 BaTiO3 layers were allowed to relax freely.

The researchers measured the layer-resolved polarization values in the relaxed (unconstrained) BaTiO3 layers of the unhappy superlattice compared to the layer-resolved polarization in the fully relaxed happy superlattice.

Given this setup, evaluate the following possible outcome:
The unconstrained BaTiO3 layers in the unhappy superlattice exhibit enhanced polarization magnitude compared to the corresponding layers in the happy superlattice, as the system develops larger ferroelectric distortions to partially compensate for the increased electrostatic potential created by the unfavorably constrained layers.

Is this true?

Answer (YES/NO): NO